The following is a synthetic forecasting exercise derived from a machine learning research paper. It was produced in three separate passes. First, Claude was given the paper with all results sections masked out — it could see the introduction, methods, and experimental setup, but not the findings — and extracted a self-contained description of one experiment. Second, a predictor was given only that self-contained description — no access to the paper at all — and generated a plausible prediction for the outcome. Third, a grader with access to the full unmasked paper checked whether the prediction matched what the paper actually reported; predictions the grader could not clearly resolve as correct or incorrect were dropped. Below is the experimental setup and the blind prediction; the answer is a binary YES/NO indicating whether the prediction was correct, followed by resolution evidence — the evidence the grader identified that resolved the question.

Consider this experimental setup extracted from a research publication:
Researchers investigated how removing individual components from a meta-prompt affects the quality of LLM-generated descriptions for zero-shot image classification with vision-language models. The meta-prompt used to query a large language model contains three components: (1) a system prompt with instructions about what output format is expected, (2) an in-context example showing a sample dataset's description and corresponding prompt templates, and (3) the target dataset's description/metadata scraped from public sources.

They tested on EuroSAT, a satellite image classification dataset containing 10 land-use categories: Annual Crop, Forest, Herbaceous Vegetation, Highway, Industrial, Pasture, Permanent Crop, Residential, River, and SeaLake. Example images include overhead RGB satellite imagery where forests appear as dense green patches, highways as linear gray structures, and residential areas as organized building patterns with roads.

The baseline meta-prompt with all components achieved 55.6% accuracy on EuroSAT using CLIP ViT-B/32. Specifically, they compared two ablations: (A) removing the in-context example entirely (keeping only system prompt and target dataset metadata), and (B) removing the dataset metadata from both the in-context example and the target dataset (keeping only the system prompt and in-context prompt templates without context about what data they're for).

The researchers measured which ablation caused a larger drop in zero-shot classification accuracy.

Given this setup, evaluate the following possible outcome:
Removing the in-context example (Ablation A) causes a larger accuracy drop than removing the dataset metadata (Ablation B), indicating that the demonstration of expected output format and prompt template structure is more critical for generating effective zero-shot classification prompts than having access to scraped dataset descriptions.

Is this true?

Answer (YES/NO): YES